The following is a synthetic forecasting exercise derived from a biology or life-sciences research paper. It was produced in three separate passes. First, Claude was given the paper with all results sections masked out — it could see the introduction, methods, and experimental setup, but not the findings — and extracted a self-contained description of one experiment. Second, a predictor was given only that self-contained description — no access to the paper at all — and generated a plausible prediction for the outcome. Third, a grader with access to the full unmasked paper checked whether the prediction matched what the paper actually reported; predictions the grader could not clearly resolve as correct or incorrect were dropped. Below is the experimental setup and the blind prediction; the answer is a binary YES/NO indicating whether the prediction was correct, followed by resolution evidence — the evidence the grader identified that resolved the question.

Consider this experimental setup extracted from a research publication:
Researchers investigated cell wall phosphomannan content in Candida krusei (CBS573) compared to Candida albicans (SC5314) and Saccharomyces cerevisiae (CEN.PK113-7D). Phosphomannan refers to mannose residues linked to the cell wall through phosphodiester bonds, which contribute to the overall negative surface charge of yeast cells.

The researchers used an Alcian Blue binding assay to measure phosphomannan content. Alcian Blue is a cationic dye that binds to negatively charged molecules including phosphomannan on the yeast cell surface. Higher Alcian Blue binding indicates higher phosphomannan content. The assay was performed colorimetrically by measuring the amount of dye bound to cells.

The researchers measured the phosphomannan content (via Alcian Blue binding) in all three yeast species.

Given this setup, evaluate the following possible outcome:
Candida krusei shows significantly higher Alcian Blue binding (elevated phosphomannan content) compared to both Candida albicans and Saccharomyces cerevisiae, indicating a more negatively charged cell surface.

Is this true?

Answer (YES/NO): NO